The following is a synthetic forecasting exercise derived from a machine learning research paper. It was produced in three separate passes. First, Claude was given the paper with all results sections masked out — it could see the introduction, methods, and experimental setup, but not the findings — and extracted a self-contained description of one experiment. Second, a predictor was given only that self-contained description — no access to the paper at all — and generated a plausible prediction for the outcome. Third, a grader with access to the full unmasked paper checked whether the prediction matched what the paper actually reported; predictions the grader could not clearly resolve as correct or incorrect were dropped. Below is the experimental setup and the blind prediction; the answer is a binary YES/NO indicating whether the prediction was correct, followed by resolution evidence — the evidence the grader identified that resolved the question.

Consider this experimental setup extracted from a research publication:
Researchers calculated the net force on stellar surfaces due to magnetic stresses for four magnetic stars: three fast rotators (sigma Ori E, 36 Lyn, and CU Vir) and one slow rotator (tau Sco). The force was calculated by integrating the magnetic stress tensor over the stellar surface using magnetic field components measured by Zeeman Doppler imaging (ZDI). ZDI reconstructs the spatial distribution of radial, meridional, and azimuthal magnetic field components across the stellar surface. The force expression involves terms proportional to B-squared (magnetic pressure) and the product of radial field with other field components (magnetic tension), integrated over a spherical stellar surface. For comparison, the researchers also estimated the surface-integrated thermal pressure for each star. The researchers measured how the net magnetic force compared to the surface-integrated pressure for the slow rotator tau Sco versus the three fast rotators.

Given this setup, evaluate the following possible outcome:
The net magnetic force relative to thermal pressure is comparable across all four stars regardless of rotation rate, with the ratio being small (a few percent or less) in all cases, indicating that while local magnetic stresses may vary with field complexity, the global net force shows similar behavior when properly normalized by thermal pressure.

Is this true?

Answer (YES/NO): NO